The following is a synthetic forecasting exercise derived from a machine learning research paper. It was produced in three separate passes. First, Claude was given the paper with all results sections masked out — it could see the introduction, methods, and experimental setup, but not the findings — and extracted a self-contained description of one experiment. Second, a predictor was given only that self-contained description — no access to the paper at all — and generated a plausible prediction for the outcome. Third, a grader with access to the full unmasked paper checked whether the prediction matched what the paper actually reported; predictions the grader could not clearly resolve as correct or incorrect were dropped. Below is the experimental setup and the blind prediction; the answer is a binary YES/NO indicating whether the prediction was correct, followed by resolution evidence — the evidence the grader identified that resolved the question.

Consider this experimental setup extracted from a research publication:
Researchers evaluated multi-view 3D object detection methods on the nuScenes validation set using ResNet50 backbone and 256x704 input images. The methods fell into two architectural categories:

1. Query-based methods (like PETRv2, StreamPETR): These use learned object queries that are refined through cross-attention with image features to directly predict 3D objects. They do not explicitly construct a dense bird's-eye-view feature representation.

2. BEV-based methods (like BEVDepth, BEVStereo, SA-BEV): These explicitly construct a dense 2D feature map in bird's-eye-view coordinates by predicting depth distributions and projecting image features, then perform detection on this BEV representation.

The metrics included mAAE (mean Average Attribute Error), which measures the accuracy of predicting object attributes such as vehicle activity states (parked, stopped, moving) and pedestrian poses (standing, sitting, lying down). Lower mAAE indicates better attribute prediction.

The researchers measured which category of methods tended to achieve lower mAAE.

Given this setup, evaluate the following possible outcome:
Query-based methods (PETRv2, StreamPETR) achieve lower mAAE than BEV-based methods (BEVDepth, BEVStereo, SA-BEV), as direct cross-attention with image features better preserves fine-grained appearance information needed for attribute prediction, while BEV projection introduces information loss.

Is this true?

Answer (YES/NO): NO